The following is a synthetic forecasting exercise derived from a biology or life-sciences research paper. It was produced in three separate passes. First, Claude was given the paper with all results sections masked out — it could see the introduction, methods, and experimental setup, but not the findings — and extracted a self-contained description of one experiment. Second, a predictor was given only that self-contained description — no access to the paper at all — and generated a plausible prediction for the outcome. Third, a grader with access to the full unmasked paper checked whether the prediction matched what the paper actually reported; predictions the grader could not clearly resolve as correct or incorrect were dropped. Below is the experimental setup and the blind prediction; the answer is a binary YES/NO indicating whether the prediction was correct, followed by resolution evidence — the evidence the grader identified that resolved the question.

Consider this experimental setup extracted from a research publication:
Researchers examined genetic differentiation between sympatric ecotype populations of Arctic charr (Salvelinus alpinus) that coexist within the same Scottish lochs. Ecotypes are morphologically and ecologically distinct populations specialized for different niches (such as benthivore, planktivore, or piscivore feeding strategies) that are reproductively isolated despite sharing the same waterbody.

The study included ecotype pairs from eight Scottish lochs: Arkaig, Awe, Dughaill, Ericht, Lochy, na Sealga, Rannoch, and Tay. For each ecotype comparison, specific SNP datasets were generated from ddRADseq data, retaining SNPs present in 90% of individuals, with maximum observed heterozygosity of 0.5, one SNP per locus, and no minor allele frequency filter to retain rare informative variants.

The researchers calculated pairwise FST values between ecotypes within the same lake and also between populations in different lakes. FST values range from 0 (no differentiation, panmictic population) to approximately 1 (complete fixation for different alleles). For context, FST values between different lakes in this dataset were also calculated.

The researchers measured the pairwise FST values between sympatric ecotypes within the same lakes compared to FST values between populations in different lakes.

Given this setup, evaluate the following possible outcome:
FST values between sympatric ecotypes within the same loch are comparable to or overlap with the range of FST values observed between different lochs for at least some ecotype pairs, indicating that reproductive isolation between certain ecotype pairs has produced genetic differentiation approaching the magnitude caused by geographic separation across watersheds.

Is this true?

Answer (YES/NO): YES